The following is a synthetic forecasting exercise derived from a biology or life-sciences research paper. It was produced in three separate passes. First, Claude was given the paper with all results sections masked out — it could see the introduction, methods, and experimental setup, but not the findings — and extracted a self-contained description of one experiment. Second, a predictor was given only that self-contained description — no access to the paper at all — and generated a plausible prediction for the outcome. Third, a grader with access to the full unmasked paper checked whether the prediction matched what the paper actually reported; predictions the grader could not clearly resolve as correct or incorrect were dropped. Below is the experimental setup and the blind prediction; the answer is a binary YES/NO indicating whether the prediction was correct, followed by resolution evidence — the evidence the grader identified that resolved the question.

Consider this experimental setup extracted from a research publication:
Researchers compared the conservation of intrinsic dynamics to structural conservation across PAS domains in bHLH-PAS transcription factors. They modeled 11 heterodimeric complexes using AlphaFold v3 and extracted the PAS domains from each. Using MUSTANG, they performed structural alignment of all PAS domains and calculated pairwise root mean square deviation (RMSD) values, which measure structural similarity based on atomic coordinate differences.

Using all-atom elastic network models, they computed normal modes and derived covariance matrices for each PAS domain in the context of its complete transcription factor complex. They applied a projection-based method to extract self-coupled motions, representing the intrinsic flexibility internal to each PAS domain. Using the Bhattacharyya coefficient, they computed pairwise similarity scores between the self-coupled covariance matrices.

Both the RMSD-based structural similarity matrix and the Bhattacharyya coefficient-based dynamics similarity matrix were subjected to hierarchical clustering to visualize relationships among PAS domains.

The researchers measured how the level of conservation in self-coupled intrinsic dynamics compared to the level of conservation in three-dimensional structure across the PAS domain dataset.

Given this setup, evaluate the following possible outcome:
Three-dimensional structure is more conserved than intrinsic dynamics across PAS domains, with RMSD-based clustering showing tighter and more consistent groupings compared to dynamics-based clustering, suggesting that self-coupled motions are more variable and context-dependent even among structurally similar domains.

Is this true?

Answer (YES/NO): NO